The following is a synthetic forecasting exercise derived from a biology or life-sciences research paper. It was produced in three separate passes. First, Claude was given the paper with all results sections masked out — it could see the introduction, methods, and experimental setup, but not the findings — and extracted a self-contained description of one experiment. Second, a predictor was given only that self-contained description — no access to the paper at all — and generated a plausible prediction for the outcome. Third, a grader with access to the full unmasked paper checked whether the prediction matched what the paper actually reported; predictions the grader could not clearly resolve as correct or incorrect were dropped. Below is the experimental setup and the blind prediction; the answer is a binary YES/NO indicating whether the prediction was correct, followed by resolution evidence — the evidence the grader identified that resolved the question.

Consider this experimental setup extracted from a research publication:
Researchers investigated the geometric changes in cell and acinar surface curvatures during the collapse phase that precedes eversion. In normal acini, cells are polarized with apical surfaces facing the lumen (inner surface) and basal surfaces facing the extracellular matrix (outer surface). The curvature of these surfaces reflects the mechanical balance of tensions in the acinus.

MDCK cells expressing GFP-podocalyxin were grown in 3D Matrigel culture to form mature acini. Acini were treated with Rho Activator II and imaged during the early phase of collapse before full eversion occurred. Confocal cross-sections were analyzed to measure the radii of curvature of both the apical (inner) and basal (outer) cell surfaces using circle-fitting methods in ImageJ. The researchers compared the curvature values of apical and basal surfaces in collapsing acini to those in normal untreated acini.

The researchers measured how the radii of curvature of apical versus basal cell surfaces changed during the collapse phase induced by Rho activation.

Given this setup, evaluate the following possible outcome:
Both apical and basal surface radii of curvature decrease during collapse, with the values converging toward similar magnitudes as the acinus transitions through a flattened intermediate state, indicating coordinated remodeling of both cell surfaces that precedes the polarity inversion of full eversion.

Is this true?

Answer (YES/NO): NO